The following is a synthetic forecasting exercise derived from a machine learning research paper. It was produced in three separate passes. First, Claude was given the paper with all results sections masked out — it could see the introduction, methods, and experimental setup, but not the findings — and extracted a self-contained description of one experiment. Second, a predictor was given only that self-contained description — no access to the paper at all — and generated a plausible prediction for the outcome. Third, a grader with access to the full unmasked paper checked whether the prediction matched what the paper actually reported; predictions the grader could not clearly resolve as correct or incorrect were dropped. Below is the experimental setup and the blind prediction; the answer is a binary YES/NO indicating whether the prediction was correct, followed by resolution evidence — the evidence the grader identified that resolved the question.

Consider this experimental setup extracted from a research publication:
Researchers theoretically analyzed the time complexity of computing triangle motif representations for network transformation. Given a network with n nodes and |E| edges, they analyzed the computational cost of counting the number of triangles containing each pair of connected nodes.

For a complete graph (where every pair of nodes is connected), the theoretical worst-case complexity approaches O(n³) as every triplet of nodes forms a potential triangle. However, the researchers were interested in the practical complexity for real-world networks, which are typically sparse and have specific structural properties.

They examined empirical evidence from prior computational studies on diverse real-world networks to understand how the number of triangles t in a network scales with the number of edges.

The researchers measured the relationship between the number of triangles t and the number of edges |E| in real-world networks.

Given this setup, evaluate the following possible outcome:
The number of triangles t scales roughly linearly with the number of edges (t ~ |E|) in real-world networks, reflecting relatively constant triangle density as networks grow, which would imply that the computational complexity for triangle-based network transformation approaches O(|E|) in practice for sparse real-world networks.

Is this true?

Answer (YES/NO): YES